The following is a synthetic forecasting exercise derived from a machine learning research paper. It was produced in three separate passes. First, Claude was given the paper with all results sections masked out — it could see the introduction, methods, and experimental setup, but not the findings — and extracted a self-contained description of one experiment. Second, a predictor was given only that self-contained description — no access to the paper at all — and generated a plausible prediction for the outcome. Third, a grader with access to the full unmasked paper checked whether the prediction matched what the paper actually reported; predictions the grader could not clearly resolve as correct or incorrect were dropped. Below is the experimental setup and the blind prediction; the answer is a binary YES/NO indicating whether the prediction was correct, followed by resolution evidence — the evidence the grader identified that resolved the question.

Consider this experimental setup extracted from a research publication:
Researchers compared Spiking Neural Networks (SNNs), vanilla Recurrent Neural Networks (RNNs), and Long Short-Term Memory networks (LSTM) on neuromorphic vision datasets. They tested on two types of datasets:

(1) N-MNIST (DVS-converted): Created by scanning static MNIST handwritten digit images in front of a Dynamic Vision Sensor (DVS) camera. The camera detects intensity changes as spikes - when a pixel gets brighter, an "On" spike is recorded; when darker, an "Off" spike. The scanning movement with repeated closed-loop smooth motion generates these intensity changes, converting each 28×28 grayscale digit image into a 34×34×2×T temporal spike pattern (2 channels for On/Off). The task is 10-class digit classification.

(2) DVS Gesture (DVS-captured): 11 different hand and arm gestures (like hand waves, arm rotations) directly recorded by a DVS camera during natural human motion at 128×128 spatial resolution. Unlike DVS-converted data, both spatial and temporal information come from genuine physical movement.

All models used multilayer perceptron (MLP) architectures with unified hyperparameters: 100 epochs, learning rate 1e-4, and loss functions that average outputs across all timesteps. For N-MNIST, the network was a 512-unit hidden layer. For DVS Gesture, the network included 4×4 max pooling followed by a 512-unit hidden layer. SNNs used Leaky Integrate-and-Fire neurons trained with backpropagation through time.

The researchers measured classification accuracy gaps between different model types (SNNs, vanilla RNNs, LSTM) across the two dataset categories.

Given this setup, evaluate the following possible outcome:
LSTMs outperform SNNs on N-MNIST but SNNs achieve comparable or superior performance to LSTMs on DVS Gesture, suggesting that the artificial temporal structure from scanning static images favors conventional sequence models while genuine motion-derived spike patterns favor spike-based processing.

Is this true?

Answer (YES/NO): NO